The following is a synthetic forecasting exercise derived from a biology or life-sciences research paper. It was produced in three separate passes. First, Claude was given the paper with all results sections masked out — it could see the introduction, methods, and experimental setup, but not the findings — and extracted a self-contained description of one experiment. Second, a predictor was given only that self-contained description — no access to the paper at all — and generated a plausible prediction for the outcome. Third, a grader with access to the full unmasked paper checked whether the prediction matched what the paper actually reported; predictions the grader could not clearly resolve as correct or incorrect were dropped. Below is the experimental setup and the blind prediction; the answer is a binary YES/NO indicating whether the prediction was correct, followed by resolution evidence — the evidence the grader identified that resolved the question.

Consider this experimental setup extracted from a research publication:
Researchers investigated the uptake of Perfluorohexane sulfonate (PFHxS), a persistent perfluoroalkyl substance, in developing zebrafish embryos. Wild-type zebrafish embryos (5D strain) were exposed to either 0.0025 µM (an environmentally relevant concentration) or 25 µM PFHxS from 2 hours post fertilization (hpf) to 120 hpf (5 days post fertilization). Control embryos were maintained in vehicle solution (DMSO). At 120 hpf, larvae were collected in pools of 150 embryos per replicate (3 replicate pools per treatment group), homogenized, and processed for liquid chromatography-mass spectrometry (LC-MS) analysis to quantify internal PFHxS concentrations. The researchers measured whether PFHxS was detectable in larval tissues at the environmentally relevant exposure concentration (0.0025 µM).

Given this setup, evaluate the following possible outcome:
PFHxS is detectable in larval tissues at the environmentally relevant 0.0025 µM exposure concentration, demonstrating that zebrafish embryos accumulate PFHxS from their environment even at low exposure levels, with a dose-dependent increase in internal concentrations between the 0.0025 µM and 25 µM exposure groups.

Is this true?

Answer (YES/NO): YES